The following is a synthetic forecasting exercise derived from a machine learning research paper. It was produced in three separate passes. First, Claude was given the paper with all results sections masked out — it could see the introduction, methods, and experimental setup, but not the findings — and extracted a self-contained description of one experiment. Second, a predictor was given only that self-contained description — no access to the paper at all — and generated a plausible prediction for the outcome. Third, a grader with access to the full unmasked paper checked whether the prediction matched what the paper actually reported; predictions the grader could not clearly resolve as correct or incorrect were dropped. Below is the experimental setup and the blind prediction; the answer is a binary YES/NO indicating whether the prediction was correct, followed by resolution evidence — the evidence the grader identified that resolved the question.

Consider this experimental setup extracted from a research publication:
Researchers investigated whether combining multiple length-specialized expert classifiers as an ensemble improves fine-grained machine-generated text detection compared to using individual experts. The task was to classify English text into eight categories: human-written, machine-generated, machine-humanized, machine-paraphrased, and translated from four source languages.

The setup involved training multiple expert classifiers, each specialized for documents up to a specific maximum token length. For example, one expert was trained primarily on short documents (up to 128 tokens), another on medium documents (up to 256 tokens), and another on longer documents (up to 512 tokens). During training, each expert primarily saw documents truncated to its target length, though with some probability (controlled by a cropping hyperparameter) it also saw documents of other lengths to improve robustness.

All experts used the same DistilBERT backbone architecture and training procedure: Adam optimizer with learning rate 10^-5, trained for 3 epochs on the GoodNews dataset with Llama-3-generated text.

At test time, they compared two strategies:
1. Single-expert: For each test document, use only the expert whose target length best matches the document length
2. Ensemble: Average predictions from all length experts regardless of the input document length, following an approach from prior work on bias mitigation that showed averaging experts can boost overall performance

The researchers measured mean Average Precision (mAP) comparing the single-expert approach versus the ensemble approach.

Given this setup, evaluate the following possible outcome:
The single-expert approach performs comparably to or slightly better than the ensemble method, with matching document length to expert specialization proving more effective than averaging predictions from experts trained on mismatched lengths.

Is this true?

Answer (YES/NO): NO